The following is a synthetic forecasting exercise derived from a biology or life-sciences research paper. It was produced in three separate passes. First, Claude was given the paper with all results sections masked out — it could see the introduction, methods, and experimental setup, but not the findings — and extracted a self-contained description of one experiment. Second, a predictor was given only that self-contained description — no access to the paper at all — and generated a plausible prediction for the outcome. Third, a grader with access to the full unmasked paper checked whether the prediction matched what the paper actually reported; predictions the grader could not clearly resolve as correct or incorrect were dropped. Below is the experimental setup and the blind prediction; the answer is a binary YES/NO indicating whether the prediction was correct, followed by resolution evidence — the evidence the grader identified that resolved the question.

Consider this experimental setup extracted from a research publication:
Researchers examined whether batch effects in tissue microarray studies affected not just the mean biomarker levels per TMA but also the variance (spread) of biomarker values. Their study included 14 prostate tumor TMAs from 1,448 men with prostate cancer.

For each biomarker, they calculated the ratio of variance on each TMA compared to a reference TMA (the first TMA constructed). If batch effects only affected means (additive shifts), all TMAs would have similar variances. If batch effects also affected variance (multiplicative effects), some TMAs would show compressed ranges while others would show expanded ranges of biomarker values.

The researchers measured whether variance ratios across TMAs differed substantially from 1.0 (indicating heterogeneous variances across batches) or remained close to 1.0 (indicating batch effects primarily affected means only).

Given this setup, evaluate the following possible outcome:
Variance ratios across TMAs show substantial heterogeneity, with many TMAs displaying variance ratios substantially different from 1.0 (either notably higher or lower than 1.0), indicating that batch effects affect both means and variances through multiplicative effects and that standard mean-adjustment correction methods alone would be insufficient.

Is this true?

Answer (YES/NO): YES